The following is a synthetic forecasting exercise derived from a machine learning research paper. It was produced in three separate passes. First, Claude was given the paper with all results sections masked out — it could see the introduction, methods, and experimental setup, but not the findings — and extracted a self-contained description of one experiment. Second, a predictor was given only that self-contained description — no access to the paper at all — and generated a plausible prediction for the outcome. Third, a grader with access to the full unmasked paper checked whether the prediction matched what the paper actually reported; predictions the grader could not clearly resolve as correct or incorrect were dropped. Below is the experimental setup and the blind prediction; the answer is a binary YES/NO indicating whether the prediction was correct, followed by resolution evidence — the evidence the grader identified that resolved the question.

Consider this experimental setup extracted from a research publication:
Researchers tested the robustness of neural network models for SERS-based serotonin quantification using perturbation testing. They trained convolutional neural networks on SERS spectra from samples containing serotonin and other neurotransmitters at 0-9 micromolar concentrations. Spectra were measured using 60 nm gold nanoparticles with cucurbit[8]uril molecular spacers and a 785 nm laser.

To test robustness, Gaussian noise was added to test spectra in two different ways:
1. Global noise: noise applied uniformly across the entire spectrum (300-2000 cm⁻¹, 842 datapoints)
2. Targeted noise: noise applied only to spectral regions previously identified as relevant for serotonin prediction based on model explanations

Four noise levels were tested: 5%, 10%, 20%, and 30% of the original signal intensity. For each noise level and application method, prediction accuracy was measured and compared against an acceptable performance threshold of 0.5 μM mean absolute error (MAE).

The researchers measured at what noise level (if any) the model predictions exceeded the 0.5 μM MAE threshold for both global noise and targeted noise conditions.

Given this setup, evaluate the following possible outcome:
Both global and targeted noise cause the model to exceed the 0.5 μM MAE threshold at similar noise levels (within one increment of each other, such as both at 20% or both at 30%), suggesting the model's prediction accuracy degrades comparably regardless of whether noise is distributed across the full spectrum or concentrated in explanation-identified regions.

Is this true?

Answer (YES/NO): NO